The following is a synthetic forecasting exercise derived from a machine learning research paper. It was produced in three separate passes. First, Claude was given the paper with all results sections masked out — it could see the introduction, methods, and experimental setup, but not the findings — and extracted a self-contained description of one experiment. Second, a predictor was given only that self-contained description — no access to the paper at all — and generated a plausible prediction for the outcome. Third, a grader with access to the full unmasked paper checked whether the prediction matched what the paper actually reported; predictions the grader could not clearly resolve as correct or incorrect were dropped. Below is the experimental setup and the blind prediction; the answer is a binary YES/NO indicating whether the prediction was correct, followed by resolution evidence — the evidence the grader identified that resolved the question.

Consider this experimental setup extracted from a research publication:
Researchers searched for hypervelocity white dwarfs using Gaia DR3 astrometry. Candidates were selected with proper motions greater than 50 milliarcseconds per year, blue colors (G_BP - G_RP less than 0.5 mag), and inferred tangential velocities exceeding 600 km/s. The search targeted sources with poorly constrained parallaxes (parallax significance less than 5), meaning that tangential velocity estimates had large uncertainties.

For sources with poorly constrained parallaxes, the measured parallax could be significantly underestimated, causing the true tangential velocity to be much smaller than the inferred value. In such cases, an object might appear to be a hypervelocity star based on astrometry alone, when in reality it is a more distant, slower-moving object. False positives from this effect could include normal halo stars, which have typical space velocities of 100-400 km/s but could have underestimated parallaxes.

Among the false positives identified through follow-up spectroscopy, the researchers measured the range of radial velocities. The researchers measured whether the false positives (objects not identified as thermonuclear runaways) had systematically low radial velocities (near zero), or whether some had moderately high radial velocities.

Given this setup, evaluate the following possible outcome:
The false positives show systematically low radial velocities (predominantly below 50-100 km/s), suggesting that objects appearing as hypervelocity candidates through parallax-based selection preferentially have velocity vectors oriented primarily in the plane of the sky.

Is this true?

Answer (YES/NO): NO